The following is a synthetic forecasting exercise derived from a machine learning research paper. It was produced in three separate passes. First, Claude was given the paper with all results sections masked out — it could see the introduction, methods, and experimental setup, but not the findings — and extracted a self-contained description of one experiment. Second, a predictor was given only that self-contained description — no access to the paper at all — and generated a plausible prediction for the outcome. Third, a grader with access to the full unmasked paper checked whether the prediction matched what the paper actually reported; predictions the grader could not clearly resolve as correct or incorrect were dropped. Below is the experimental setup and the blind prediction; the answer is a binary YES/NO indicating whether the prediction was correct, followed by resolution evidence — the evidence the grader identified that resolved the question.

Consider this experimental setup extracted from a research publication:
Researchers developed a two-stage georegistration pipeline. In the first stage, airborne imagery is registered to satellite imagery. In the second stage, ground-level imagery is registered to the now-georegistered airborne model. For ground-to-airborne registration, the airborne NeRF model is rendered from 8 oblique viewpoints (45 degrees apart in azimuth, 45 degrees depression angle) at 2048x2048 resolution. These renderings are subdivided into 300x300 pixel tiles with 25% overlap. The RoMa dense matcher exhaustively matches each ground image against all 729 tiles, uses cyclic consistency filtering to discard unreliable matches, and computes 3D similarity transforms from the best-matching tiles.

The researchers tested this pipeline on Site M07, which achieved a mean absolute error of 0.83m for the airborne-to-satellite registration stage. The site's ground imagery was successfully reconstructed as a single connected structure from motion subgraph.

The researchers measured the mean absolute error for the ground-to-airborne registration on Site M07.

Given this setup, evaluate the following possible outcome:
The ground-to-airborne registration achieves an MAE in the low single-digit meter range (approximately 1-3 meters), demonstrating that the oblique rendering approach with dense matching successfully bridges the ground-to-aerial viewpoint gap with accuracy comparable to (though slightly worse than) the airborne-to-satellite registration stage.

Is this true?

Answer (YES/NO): NO